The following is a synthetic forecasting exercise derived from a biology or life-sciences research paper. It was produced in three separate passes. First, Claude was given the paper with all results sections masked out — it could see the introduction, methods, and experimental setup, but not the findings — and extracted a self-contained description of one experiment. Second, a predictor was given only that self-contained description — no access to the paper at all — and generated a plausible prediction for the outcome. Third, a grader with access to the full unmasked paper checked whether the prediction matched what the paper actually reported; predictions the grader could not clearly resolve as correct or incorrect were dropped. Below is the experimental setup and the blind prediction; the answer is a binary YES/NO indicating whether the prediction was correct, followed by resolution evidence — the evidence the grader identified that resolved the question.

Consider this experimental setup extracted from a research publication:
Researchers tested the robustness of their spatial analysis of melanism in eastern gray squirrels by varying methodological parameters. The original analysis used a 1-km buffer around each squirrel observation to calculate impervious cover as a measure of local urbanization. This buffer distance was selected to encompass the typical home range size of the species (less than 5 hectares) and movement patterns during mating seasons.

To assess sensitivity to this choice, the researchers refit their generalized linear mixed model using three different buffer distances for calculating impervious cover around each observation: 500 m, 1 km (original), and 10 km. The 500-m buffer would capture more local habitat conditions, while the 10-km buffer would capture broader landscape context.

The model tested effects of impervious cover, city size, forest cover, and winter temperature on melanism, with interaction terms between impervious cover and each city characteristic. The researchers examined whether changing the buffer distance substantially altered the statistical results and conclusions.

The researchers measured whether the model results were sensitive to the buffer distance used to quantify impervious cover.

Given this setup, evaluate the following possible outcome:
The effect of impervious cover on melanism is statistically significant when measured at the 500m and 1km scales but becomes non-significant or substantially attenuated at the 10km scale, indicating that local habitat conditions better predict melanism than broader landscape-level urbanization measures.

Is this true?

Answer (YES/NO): NO